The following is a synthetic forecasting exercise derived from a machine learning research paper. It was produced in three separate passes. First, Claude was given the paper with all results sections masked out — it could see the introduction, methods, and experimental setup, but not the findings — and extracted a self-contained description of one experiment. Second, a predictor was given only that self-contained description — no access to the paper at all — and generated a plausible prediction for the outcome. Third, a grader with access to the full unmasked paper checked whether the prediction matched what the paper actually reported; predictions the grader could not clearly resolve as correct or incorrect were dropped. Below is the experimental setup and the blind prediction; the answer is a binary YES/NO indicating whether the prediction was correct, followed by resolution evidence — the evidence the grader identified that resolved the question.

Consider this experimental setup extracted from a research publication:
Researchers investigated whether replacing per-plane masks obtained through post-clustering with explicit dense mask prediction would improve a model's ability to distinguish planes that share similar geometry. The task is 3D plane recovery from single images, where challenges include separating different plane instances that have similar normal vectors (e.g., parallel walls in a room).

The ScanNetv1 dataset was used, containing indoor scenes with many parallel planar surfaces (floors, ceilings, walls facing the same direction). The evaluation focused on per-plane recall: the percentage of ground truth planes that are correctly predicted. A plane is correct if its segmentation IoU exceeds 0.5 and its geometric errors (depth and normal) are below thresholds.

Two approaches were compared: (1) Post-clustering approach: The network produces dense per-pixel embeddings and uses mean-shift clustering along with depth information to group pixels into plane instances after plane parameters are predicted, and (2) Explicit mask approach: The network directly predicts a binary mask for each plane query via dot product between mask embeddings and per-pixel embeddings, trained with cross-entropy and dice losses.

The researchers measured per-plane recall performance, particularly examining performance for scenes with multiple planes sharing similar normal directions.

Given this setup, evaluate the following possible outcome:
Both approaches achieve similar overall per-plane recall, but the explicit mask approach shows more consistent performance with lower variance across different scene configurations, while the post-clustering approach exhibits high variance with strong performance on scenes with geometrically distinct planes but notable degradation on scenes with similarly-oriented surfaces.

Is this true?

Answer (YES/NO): NO